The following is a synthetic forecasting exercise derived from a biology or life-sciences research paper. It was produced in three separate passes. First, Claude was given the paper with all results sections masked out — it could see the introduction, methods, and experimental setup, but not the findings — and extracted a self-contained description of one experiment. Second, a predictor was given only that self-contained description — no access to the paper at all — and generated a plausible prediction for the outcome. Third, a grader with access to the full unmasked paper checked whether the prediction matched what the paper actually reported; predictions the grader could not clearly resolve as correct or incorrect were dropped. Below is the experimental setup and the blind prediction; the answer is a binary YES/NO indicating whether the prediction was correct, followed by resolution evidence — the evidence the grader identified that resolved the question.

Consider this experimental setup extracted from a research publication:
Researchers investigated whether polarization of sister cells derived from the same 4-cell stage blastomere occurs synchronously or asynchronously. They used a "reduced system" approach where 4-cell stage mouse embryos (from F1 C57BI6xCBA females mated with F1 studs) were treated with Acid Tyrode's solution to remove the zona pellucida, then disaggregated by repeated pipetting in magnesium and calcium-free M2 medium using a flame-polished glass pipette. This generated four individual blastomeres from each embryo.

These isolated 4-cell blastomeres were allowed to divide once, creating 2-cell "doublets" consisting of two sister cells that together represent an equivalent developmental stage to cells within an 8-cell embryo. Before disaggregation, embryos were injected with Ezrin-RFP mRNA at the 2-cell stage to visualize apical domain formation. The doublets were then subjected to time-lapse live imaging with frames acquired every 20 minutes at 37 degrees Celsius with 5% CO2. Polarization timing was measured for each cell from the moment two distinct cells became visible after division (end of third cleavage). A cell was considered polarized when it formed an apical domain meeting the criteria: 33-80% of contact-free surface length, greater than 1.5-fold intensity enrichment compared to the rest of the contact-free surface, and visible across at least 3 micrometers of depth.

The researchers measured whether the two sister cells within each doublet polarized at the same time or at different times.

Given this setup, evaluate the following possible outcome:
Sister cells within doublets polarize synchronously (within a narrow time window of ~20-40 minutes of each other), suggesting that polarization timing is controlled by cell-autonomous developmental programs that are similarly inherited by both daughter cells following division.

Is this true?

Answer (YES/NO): NO